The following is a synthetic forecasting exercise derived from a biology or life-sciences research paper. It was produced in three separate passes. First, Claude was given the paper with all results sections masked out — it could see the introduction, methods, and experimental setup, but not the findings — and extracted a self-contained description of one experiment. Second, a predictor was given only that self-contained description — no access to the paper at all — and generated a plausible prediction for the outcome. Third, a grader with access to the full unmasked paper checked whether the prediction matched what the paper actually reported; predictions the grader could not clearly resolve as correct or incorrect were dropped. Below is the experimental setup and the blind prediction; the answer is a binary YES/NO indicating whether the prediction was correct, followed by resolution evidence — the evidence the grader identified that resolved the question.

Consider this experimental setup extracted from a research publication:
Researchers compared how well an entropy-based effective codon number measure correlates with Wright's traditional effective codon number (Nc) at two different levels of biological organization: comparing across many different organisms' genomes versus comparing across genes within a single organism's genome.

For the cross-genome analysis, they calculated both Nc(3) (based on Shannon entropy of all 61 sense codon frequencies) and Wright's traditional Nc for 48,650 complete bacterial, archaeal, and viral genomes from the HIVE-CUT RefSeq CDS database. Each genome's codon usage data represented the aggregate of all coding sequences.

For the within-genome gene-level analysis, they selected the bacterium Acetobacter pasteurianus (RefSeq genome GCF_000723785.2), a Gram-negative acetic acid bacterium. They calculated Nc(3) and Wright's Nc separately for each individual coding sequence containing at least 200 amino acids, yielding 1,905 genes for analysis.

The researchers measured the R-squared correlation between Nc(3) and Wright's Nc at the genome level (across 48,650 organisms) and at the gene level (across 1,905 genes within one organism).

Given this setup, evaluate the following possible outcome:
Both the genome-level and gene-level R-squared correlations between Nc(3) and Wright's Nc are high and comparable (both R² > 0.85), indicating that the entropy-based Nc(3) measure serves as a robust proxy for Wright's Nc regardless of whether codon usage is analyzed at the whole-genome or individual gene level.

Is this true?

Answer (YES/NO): NO